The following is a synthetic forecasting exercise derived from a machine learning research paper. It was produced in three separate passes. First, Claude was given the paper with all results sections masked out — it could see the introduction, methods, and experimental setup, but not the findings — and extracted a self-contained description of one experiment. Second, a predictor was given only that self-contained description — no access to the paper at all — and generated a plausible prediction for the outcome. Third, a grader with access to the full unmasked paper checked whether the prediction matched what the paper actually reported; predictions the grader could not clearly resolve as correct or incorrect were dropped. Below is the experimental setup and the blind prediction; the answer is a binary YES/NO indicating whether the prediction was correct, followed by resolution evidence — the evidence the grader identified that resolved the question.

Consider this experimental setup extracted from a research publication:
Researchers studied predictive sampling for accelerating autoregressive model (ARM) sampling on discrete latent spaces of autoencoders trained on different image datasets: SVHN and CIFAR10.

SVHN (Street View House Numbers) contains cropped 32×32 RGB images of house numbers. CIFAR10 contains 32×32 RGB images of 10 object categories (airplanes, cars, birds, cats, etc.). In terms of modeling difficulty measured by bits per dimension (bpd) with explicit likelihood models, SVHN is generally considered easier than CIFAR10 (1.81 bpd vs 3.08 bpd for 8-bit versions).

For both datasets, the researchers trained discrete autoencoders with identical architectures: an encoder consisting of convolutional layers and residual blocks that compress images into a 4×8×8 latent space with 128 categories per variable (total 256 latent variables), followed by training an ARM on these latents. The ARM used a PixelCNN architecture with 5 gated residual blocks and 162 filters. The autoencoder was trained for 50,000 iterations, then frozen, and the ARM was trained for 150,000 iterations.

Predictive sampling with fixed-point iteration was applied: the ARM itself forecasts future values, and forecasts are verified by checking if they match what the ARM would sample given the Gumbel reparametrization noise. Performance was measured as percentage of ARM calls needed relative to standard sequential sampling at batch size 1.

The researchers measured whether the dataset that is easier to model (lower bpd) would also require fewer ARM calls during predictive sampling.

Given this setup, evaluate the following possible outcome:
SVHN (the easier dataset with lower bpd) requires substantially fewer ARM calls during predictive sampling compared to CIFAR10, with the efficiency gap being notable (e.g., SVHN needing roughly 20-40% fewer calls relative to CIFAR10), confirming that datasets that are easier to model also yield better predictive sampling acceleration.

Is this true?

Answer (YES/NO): NO